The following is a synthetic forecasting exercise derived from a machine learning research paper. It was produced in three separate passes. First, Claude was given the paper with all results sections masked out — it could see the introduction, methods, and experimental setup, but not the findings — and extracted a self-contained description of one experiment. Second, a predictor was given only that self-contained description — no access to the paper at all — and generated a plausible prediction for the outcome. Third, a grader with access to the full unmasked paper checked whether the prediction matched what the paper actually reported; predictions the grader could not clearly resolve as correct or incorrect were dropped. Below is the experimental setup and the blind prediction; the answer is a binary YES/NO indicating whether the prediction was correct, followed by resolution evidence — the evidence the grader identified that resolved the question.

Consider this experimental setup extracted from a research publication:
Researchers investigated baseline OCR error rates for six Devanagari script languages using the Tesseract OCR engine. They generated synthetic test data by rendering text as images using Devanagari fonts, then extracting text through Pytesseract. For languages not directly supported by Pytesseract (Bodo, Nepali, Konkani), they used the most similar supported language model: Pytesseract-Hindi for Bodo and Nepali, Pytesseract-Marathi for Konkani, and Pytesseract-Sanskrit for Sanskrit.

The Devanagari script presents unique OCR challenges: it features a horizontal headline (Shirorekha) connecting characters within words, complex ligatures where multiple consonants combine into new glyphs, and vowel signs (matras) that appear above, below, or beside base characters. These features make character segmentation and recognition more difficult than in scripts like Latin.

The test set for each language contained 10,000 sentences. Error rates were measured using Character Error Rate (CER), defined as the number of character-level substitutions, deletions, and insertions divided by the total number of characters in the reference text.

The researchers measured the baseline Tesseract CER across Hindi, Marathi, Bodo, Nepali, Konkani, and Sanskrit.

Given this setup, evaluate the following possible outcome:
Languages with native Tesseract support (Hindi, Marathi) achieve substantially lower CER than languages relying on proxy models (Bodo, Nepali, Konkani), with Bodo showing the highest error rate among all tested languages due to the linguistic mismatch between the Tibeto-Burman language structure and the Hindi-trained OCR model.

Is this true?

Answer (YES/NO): NO